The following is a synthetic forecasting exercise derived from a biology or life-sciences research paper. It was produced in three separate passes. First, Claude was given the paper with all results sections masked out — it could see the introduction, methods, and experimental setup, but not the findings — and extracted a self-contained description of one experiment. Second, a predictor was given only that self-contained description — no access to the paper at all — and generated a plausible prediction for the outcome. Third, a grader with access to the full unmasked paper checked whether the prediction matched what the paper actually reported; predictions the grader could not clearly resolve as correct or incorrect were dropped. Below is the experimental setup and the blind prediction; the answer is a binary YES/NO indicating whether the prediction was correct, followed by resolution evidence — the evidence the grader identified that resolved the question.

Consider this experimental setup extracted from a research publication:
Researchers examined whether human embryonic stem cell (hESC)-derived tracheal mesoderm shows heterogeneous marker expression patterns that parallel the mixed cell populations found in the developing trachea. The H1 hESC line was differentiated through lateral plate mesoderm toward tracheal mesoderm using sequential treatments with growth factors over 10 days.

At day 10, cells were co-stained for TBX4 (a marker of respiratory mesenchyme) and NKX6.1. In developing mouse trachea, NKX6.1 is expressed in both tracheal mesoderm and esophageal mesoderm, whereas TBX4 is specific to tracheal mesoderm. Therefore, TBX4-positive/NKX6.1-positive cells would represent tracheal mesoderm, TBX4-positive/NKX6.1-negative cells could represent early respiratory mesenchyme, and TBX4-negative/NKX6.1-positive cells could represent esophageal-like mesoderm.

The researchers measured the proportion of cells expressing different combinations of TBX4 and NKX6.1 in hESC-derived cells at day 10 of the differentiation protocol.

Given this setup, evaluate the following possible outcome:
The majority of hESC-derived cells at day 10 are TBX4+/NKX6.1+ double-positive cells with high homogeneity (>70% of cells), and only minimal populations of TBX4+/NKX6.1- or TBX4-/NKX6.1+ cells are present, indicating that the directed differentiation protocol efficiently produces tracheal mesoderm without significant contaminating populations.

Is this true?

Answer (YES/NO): NO